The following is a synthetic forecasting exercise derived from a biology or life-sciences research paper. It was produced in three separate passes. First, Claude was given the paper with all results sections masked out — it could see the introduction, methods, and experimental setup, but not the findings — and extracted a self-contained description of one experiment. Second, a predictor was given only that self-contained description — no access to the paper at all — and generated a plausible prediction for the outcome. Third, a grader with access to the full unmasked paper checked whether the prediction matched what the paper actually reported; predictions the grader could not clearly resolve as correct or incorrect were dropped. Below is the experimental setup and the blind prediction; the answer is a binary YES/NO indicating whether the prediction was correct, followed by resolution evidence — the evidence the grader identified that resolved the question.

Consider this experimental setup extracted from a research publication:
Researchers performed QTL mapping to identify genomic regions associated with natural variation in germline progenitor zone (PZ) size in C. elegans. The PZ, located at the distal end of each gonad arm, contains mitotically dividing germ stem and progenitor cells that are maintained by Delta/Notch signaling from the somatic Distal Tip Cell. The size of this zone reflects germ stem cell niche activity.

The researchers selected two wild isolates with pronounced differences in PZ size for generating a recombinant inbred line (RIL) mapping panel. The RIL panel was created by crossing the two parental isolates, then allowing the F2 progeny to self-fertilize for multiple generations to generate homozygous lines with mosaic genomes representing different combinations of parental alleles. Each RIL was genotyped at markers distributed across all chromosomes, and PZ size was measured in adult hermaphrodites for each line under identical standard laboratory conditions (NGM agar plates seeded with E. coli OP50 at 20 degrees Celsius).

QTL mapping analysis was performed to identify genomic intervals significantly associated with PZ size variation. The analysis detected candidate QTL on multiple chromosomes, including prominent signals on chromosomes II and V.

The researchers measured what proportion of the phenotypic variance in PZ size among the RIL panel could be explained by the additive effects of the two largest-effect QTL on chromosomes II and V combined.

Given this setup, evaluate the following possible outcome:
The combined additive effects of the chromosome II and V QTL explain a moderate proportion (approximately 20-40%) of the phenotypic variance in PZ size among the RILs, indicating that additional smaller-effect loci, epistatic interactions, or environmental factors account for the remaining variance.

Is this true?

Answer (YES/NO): YES